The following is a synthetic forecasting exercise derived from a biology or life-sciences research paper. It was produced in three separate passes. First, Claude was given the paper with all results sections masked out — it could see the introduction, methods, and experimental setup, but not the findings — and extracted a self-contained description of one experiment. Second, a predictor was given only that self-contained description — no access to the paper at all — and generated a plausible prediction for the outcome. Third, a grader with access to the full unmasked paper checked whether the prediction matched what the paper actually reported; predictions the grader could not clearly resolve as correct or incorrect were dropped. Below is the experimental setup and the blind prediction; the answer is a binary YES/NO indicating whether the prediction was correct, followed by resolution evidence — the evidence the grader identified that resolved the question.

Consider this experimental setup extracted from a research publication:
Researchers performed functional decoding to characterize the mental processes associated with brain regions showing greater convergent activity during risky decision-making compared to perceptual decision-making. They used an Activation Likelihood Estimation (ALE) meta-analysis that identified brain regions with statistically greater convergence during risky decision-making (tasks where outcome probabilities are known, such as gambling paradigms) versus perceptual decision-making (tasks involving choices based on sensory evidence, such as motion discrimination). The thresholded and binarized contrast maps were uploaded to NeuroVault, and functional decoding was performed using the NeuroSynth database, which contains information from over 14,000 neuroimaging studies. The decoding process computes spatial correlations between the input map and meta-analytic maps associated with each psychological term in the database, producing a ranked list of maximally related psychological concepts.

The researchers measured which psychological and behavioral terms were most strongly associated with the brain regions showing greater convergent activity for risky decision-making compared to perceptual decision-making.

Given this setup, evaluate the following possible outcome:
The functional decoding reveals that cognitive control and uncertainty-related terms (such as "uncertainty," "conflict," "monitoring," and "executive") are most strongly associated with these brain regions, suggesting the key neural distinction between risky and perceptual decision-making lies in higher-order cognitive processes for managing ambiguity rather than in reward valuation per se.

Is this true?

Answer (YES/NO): NO